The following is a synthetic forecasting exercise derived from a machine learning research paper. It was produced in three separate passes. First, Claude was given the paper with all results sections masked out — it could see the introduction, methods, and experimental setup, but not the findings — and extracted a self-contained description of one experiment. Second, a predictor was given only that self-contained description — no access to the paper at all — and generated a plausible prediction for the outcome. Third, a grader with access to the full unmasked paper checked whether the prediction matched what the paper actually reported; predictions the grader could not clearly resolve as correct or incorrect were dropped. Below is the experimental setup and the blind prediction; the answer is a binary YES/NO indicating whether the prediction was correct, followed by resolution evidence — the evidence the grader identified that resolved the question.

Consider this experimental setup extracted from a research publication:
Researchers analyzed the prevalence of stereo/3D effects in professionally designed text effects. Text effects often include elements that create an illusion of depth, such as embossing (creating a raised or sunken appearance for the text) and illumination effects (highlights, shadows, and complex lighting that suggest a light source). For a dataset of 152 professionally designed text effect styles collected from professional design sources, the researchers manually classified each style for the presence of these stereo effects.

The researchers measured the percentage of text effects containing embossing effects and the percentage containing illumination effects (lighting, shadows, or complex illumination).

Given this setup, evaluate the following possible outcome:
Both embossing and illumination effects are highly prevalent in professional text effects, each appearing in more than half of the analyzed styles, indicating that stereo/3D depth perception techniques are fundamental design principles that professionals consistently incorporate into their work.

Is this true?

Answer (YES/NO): NO